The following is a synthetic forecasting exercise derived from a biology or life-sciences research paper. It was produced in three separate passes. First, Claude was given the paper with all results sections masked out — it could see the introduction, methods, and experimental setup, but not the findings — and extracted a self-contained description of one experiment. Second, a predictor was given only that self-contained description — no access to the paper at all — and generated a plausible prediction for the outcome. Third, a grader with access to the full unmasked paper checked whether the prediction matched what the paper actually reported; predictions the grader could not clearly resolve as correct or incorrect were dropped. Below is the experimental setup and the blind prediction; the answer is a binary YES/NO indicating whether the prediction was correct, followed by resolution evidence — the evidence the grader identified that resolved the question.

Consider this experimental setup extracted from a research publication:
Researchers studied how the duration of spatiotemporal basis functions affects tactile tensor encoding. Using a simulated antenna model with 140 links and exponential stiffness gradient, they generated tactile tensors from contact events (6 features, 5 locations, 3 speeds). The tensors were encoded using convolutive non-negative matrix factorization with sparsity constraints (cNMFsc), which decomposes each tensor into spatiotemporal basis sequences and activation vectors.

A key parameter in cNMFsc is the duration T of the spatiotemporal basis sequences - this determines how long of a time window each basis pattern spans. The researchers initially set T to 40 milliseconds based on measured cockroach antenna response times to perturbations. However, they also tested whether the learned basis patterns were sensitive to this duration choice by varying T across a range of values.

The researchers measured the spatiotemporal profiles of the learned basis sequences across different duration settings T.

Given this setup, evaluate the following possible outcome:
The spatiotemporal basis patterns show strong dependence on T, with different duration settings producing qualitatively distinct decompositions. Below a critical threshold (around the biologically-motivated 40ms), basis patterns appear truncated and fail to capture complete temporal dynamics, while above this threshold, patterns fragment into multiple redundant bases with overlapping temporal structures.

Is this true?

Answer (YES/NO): NO